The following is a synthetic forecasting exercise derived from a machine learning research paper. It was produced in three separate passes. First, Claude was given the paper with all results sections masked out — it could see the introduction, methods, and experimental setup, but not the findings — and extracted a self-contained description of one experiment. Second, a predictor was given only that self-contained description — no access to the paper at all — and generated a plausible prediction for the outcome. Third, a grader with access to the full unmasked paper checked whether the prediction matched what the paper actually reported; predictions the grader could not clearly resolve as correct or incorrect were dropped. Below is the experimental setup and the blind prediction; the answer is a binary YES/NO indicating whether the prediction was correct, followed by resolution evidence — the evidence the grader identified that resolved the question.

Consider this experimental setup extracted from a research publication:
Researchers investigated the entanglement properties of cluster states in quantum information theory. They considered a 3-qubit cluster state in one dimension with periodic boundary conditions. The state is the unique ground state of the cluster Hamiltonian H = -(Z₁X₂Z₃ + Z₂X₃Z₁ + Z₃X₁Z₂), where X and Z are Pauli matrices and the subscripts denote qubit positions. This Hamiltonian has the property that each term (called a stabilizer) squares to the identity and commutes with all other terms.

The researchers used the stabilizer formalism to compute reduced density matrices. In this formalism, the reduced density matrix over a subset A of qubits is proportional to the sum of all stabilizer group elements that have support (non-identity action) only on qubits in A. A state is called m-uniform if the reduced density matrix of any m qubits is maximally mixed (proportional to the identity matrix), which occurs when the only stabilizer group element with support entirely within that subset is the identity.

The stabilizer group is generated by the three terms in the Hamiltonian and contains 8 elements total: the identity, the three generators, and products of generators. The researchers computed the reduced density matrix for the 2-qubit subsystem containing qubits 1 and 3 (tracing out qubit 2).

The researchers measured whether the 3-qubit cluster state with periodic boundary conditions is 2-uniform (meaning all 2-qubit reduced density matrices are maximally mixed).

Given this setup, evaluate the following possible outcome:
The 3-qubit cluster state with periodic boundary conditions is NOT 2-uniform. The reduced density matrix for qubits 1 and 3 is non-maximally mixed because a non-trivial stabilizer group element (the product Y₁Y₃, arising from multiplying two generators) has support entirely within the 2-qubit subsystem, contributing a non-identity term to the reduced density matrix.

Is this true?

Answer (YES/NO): YES